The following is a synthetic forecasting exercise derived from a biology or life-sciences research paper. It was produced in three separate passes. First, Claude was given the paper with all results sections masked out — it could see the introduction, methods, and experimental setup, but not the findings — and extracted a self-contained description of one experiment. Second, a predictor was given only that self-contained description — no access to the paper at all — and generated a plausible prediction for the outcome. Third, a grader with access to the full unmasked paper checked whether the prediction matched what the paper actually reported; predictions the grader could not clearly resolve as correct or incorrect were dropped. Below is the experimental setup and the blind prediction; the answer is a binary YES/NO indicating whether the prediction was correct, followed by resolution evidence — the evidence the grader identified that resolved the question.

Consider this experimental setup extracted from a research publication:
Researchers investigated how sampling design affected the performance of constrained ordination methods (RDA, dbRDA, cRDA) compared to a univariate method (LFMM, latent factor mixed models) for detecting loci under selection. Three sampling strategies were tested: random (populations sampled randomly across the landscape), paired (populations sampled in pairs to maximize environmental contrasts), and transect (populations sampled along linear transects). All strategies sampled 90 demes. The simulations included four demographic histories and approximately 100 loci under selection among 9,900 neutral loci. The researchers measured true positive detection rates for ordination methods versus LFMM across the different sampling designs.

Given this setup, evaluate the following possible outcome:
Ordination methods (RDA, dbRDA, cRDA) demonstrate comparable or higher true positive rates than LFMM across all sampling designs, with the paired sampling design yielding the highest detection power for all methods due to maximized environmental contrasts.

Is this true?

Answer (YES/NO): NO